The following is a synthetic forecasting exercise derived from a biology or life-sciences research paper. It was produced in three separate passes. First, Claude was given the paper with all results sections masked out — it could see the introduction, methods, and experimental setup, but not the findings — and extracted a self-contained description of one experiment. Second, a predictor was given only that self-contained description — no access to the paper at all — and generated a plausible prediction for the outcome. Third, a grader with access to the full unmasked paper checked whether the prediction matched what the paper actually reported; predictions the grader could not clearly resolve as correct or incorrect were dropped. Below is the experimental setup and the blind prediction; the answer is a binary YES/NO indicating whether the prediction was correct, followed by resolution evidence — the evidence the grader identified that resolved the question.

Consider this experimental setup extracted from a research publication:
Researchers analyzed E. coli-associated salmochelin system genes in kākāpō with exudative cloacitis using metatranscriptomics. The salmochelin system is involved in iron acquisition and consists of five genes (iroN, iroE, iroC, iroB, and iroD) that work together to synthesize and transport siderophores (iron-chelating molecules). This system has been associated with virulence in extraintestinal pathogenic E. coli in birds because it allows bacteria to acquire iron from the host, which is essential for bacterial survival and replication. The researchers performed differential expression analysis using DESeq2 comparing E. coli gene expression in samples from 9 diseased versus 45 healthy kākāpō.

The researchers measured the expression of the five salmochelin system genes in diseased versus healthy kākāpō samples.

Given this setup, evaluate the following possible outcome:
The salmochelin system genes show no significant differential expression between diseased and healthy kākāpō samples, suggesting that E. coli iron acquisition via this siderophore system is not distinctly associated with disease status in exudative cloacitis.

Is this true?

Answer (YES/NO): NO